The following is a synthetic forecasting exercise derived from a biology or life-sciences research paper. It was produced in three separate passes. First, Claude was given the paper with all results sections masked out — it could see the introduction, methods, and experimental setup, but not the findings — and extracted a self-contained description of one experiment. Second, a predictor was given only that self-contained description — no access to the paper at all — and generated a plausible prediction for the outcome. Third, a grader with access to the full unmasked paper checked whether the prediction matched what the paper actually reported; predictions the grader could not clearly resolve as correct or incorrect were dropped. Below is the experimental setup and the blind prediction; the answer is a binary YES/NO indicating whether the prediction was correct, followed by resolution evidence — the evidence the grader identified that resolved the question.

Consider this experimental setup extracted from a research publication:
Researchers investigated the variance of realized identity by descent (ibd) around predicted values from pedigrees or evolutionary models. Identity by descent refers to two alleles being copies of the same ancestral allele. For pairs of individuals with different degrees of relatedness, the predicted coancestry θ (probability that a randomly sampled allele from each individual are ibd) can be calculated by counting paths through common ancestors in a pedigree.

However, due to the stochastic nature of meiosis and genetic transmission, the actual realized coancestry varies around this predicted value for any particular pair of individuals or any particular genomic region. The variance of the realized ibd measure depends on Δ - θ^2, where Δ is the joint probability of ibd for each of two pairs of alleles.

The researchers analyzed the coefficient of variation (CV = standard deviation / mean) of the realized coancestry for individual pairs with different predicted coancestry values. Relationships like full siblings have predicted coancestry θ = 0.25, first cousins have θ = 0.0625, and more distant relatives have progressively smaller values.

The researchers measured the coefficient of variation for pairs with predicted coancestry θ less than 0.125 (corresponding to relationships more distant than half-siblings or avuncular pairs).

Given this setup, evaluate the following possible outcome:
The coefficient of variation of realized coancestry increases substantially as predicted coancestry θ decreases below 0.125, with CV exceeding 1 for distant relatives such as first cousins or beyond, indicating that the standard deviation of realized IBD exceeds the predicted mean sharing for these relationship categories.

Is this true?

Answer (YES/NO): YES